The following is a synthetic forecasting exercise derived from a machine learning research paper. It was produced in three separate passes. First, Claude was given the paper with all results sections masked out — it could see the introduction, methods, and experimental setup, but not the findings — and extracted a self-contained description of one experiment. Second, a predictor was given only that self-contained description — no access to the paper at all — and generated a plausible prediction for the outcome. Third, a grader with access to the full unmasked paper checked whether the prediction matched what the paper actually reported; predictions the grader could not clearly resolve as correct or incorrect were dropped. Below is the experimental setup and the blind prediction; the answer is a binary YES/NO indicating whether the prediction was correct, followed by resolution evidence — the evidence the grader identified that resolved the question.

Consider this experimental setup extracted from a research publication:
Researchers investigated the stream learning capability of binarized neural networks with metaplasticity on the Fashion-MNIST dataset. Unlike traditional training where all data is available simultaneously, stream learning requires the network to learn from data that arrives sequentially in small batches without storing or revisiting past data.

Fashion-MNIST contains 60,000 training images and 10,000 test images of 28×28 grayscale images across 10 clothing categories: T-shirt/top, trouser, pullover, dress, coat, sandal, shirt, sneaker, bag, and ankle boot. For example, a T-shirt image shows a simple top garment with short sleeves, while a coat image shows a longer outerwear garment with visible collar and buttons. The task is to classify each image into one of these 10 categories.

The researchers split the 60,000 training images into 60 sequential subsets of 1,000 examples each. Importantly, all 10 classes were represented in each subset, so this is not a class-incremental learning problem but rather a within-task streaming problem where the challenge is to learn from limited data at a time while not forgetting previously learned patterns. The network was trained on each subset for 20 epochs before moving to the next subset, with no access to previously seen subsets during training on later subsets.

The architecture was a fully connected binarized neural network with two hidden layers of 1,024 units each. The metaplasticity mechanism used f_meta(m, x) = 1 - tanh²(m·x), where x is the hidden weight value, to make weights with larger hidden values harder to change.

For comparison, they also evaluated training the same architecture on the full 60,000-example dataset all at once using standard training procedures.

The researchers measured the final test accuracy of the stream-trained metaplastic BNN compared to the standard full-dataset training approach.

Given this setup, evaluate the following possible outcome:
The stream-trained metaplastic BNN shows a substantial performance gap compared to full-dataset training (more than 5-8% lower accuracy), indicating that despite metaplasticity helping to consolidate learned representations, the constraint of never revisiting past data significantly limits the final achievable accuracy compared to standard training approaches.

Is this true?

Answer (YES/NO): NO